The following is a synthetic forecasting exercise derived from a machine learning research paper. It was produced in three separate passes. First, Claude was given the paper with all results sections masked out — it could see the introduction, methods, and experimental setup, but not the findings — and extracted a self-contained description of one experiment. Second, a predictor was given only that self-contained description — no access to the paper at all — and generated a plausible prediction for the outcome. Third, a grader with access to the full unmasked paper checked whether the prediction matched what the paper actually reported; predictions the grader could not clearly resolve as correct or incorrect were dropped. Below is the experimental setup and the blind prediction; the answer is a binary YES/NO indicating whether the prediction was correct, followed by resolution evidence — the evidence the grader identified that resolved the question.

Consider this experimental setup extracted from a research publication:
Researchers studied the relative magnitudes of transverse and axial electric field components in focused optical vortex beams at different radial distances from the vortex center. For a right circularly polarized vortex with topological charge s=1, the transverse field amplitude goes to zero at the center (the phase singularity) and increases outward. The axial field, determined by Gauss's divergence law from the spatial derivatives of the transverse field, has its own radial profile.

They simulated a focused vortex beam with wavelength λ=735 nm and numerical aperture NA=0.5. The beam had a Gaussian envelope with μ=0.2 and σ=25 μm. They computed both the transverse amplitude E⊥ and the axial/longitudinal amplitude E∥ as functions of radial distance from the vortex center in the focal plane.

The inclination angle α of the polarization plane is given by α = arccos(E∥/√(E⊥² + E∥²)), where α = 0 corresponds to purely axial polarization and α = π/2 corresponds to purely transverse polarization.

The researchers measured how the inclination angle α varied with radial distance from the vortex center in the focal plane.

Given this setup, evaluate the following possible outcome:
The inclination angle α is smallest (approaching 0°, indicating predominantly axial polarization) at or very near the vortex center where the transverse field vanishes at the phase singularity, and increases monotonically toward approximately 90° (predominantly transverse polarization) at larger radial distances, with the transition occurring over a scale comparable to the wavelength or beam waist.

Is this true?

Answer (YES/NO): YES